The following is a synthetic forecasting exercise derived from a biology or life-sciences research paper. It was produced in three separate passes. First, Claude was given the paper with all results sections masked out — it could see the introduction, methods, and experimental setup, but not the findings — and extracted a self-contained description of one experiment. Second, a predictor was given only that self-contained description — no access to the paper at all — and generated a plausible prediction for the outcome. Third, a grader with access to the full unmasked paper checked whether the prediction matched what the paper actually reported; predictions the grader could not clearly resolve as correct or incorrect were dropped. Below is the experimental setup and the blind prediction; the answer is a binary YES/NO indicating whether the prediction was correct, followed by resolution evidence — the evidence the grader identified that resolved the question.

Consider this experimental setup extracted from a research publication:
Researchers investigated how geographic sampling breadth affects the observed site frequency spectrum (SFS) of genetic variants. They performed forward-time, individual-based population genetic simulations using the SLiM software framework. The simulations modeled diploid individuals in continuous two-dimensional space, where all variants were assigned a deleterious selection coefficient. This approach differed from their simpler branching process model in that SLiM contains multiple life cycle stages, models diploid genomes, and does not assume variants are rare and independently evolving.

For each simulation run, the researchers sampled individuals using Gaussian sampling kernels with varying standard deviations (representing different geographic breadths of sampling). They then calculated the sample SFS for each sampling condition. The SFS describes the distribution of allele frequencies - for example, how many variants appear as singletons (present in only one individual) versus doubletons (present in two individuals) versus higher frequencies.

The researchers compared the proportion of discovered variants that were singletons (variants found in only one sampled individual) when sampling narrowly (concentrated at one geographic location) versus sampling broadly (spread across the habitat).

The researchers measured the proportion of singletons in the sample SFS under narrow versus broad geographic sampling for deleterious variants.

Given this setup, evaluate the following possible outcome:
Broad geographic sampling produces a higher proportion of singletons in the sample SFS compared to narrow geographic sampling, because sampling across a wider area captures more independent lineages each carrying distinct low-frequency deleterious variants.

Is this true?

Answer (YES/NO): YES